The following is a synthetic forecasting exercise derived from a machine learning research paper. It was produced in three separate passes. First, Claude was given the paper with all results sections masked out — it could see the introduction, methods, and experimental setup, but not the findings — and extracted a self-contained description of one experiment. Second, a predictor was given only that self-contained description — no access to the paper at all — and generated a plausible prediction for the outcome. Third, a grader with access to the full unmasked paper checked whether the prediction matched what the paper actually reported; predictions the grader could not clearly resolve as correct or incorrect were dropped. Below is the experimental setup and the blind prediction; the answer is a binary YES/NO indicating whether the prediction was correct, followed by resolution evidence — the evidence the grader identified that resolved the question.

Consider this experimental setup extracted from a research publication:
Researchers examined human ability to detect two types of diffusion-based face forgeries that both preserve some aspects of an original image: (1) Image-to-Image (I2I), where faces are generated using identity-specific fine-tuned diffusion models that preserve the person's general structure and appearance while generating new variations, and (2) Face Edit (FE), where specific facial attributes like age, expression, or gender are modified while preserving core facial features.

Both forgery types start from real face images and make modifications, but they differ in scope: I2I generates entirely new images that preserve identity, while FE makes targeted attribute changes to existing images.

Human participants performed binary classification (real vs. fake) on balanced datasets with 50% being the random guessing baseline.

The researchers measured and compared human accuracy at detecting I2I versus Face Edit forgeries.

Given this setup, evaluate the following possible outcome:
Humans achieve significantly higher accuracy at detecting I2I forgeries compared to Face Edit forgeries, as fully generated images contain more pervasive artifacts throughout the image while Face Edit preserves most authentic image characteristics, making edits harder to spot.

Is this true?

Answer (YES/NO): YES